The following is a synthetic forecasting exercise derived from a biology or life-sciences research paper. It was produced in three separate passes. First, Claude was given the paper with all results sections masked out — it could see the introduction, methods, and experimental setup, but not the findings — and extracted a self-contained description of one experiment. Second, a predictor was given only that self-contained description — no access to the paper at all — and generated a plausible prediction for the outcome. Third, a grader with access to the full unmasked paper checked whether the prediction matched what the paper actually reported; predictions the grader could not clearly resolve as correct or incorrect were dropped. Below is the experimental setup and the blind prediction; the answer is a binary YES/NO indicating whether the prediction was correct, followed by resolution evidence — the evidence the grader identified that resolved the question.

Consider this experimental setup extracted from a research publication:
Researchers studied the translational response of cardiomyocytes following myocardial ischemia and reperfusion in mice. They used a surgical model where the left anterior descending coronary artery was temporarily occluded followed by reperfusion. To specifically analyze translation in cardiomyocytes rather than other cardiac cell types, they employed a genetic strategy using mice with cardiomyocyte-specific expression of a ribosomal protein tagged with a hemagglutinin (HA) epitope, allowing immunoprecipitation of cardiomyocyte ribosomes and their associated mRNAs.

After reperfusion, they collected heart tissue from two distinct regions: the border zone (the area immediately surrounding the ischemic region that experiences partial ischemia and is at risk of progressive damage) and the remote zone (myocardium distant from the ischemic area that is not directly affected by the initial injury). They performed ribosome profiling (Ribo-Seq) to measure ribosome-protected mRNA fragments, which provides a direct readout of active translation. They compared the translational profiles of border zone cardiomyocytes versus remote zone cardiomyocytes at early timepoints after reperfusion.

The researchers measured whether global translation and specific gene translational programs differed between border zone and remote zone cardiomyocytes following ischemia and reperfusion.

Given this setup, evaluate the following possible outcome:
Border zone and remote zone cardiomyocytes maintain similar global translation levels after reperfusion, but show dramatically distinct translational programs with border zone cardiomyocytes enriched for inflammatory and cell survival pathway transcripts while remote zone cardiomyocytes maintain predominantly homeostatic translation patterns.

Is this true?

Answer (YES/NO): NO